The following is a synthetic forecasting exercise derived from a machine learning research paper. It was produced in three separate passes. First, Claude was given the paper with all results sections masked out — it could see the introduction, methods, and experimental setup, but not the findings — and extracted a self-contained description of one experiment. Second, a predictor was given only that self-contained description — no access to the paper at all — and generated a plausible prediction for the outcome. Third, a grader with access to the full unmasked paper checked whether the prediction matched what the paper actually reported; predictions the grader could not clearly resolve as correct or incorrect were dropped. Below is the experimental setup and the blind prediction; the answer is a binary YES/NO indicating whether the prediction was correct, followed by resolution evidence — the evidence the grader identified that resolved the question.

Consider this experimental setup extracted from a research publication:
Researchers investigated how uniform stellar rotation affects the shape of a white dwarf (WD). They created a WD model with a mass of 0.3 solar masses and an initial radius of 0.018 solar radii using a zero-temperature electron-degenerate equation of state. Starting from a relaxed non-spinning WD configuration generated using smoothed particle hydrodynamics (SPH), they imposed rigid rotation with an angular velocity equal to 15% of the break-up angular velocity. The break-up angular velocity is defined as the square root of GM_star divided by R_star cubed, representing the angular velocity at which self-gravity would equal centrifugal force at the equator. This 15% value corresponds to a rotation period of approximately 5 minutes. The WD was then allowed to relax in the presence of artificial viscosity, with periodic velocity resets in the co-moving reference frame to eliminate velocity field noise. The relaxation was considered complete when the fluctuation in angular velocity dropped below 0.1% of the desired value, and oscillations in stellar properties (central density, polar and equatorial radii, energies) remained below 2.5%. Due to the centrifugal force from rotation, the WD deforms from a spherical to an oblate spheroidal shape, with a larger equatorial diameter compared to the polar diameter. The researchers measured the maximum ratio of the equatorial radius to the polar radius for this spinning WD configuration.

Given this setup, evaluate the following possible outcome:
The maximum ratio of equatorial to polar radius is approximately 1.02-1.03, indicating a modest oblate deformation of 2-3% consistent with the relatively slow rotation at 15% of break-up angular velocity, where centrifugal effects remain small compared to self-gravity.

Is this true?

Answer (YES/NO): NO